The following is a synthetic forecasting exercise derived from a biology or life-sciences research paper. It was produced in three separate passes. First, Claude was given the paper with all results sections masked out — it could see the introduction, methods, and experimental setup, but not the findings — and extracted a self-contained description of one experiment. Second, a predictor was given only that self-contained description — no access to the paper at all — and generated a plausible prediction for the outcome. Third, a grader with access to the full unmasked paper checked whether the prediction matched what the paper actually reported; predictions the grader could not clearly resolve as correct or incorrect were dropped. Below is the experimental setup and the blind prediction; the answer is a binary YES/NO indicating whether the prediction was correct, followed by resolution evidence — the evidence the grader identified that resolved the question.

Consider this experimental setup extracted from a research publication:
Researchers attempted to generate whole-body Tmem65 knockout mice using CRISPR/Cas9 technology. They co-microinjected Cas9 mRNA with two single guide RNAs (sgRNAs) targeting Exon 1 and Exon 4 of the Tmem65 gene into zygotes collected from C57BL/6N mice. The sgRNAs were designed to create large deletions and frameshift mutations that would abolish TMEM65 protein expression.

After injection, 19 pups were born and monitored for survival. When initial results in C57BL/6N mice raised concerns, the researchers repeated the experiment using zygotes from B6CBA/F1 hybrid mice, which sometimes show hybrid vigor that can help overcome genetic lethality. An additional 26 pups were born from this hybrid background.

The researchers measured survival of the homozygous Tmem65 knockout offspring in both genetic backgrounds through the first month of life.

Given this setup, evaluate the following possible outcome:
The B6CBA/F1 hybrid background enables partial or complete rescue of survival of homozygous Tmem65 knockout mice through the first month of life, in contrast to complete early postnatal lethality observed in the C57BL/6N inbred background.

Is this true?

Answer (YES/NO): NO